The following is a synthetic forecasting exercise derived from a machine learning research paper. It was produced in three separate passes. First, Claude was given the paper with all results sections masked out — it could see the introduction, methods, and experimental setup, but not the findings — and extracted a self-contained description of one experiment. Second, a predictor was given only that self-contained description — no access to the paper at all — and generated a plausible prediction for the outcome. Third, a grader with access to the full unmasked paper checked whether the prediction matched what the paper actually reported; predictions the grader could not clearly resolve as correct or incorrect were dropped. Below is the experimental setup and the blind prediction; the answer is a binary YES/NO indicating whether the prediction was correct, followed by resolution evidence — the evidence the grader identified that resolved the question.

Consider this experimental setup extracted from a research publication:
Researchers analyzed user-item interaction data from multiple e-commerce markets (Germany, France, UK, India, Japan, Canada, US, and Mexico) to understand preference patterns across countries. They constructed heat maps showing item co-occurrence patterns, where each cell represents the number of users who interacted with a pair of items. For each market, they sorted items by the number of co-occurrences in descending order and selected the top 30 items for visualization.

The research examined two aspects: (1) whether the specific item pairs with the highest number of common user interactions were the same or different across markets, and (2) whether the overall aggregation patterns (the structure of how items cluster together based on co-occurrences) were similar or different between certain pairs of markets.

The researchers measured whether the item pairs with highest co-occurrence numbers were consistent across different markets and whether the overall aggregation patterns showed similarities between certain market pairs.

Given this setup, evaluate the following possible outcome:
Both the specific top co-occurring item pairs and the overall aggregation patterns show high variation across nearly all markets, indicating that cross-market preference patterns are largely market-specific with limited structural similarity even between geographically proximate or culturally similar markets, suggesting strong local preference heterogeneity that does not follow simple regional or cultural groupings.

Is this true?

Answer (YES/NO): NO